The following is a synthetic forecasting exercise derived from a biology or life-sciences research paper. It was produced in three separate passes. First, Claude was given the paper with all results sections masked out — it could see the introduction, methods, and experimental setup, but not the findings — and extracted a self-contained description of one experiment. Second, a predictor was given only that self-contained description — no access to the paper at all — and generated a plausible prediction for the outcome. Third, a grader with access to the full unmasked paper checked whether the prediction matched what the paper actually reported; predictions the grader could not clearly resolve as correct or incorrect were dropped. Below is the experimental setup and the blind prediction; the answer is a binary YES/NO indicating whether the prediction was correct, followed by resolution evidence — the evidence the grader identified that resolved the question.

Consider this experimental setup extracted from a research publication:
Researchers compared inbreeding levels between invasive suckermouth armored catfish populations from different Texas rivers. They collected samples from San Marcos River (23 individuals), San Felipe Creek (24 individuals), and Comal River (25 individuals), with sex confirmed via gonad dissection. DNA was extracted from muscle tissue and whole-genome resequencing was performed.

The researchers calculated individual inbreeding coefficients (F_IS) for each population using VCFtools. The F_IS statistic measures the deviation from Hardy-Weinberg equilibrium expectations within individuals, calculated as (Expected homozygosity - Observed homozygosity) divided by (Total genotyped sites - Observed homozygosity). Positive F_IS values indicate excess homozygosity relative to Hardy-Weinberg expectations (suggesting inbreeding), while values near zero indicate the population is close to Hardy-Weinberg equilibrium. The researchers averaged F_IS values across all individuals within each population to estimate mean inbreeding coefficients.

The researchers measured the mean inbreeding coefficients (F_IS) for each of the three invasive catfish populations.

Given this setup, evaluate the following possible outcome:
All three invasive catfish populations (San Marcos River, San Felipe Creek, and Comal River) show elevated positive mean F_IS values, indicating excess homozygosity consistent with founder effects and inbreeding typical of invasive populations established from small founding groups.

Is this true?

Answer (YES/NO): NO